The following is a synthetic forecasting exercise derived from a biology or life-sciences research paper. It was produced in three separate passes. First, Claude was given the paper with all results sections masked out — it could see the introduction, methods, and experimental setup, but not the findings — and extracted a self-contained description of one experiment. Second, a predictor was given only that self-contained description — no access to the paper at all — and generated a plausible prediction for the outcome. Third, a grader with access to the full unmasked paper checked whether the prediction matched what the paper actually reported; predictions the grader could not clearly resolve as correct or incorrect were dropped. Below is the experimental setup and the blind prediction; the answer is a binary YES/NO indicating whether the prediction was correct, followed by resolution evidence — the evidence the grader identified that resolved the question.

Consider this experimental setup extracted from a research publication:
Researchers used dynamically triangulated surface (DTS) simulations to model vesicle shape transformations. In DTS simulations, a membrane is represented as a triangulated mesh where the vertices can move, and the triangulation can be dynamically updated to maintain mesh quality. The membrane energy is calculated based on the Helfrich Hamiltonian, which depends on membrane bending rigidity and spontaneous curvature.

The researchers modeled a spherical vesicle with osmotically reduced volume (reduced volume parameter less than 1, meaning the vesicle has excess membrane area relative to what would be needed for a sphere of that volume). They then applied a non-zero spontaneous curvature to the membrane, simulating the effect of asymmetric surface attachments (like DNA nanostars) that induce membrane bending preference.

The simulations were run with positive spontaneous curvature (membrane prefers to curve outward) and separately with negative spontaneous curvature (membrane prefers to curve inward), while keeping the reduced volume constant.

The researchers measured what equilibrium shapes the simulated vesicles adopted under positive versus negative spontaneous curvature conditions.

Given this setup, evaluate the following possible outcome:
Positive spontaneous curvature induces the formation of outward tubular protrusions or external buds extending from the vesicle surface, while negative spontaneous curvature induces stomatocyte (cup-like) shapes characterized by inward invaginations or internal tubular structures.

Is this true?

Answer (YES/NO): NO